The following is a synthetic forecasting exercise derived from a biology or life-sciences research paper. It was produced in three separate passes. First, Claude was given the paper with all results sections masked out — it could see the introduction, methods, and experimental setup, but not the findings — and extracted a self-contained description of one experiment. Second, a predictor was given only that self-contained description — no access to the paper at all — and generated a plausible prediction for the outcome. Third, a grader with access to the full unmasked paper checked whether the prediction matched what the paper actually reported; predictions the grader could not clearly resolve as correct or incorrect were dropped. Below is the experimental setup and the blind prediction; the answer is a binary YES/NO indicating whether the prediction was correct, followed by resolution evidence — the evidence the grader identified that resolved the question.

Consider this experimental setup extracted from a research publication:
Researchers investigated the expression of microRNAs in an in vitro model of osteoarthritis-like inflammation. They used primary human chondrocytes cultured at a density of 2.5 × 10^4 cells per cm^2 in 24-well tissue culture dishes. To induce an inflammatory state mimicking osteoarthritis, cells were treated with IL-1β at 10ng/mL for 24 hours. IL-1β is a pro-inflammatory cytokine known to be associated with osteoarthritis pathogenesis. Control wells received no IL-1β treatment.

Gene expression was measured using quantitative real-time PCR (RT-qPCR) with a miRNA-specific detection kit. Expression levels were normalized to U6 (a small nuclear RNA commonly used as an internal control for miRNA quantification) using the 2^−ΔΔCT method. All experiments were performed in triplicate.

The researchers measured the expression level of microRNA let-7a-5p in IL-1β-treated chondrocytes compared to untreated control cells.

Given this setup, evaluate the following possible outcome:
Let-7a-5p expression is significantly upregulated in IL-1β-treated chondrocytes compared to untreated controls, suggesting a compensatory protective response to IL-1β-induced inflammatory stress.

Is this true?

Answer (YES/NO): NO